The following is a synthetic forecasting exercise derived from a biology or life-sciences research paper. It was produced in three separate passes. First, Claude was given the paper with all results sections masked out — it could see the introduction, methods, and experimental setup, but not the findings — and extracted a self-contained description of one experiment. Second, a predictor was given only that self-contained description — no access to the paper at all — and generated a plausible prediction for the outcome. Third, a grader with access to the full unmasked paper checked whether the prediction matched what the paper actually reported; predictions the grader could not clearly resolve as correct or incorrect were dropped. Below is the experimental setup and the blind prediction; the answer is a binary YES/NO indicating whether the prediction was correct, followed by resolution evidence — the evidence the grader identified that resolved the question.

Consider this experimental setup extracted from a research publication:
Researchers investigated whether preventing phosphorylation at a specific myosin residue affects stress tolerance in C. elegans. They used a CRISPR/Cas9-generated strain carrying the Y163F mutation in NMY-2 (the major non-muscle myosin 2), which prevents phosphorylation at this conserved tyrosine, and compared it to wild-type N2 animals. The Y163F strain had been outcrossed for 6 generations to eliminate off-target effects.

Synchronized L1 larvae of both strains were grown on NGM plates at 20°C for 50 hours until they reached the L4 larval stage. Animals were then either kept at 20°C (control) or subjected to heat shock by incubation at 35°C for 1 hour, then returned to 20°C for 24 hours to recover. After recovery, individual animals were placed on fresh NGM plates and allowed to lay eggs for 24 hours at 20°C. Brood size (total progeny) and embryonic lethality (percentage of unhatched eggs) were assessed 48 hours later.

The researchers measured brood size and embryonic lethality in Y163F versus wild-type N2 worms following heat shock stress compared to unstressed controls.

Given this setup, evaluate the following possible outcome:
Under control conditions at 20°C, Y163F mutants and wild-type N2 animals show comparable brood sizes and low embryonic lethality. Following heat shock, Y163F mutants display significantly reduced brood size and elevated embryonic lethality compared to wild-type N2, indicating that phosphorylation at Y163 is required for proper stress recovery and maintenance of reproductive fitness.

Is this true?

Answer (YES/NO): NO